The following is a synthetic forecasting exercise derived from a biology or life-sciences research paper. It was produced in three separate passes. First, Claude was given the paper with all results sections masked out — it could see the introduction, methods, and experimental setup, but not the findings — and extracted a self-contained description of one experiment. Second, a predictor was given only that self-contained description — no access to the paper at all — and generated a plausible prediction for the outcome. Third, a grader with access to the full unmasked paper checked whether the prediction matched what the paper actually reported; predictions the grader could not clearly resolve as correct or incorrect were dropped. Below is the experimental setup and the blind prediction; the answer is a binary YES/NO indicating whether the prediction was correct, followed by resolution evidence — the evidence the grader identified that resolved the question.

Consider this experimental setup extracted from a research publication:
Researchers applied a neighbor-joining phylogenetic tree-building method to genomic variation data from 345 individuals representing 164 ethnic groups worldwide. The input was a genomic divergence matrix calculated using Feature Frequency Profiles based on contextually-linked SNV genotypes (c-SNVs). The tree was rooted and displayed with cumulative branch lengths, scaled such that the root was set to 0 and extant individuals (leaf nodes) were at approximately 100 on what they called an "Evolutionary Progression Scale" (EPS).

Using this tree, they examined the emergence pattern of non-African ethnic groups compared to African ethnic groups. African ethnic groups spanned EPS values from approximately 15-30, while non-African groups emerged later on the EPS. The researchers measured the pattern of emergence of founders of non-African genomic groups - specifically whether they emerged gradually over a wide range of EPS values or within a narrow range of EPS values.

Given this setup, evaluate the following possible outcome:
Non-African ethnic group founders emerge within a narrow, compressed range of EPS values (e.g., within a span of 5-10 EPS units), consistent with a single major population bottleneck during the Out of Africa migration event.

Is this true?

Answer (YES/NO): YES